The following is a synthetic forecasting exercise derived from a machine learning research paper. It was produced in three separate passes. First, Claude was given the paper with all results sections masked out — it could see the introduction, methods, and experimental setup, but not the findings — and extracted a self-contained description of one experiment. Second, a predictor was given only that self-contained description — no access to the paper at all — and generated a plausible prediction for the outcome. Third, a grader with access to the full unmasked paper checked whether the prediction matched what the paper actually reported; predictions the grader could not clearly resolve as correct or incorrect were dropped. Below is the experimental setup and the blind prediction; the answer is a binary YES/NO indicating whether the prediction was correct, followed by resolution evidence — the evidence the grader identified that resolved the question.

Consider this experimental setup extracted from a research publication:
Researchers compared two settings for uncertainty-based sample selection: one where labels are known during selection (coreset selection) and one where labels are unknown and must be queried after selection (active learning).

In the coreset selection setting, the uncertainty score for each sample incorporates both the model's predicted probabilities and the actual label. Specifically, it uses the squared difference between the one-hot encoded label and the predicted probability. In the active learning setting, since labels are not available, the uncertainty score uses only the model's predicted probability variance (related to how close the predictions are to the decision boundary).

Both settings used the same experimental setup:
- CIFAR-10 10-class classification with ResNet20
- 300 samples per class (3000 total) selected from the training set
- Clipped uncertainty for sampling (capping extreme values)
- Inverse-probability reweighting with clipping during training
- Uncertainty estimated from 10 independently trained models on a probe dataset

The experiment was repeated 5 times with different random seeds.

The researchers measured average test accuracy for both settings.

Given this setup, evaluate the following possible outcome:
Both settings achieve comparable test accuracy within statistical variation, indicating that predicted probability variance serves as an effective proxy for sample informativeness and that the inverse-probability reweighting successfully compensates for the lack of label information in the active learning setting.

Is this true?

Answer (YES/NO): YES